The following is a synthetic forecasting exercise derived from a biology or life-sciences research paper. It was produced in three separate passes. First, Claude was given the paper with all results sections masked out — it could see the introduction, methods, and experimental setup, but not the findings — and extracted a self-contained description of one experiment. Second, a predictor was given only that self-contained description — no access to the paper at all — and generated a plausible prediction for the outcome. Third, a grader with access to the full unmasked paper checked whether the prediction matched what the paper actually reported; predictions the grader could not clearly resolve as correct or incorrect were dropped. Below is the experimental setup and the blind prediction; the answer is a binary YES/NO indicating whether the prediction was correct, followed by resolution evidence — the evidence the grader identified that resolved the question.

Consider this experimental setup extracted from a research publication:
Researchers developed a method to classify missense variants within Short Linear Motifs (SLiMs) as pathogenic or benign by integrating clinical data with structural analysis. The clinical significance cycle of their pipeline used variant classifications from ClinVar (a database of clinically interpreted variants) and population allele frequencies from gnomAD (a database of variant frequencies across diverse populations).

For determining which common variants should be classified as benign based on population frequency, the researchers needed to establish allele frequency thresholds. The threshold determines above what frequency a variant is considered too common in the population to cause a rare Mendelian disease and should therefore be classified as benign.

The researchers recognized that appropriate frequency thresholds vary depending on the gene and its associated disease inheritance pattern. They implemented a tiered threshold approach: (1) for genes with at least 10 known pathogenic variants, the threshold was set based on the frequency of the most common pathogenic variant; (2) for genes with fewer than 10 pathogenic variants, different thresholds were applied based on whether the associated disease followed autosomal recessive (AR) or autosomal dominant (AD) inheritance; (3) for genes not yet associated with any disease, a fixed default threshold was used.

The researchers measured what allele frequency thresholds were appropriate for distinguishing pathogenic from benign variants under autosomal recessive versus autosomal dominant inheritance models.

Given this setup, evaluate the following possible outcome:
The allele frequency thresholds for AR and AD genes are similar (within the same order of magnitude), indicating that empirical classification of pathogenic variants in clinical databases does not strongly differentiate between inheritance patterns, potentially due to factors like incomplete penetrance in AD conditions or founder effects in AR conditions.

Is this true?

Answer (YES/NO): YES